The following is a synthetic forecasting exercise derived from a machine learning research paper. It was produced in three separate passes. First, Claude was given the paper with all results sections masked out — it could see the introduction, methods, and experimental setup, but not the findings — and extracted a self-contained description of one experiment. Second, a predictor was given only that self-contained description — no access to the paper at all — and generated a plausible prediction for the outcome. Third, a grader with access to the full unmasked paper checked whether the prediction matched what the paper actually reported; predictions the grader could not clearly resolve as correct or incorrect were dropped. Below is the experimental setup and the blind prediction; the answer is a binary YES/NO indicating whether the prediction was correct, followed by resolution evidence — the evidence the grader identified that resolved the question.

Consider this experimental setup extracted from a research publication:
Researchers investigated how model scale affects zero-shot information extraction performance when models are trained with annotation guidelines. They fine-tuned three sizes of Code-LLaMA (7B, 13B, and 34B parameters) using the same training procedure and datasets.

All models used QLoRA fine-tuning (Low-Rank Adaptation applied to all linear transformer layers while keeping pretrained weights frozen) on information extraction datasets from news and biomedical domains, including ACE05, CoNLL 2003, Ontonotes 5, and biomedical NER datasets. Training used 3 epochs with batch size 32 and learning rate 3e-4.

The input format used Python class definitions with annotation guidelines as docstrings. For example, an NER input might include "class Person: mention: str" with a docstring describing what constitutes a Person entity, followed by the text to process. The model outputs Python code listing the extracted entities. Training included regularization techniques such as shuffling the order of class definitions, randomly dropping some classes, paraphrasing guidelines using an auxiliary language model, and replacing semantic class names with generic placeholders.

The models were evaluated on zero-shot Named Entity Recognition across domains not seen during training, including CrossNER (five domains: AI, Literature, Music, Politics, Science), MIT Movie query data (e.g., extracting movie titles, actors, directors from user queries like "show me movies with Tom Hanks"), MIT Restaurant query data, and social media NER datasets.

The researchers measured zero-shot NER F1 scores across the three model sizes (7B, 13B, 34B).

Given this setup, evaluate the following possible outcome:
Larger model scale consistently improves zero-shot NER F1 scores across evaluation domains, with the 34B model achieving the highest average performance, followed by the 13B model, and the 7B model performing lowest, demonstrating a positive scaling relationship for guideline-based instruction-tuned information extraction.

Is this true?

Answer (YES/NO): NO